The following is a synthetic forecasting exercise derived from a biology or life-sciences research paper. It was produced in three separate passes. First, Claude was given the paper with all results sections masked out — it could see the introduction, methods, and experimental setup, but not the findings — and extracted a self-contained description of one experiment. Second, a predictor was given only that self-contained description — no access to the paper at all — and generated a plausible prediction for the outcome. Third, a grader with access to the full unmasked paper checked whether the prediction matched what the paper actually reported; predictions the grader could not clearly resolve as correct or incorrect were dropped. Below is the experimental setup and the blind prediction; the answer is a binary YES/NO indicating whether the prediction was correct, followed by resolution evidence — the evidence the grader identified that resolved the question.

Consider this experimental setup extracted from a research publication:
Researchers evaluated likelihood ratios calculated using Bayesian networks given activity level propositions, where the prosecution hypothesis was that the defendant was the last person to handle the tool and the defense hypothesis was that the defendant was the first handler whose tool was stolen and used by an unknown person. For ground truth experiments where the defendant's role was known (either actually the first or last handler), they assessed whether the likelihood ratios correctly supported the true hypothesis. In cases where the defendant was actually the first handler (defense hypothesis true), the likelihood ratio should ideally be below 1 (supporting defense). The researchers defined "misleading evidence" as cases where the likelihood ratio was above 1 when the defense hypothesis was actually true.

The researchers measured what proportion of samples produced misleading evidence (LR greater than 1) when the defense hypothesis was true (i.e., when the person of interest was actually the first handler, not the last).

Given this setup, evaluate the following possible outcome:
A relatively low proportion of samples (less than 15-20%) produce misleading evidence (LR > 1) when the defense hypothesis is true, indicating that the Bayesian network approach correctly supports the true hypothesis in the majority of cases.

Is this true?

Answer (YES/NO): YES